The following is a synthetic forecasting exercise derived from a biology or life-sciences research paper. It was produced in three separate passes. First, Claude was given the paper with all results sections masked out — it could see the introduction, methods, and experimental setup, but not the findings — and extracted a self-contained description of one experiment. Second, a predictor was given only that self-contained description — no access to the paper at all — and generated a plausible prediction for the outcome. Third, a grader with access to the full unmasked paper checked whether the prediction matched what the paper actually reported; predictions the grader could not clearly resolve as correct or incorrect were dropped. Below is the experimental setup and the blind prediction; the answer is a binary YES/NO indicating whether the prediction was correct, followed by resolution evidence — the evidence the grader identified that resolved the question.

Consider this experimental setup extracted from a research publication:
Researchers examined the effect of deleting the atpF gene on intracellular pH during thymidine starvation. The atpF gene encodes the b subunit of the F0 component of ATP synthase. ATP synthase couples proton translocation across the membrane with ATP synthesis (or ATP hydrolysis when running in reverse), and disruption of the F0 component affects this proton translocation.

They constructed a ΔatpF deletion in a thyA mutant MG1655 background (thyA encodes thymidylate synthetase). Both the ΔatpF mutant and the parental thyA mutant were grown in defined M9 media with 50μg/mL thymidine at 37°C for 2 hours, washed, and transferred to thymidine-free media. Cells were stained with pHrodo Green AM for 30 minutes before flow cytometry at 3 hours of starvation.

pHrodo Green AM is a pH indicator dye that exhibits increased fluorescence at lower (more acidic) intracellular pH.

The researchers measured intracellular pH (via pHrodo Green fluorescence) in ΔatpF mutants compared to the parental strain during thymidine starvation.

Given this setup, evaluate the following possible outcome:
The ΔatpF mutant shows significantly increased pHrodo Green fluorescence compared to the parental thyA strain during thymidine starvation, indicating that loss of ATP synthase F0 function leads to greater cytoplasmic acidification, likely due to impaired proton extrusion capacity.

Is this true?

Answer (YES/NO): NO